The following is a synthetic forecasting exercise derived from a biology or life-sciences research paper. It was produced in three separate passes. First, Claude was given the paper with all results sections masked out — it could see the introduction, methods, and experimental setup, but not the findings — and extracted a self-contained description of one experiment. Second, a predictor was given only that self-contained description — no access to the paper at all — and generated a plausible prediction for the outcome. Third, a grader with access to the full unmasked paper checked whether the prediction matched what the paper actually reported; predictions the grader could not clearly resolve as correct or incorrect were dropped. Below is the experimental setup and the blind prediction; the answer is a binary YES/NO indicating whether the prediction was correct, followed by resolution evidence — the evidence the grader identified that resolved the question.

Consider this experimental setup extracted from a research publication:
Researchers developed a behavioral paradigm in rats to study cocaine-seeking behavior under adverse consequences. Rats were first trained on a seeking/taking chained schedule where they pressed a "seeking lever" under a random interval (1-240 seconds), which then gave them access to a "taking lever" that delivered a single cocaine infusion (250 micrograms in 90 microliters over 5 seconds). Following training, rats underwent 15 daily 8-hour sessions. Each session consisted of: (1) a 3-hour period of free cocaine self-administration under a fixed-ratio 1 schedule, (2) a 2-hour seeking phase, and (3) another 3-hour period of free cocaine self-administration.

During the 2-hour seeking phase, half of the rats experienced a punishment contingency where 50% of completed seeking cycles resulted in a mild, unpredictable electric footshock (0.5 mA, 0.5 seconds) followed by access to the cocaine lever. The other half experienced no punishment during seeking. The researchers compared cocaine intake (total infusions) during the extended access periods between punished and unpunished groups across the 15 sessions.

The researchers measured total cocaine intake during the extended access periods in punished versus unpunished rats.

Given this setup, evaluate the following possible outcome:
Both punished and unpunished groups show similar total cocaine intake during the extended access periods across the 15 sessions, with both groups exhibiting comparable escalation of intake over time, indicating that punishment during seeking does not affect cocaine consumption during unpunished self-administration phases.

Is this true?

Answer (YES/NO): YES